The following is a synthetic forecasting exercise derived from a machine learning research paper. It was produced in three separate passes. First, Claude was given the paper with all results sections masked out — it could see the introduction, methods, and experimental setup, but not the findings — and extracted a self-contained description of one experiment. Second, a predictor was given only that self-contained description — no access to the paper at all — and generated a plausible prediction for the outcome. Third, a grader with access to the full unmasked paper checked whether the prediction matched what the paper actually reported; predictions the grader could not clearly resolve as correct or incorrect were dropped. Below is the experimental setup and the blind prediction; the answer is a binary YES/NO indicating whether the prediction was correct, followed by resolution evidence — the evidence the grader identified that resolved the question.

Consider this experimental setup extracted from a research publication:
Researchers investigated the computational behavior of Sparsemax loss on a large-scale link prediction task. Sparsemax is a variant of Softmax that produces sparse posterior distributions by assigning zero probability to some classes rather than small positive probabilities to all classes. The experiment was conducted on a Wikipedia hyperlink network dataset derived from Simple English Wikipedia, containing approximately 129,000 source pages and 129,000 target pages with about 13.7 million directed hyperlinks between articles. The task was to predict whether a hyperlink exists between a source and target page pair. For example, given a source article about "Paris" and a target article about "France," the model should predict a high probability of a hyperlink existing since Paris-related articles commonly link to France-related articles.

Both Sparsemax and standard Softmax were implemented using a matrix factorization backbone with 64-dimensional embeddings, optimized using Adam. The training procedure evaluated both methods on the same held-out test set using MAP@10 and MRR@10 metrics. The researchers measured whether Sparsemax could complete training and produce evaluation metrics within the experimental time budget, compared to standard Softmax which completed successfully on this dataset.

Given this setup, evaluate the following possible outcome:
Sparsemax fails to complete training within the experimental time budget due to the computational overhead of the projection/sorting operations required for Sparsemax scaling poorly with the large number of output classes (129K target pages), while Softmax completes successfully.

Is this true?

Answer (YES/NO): YES